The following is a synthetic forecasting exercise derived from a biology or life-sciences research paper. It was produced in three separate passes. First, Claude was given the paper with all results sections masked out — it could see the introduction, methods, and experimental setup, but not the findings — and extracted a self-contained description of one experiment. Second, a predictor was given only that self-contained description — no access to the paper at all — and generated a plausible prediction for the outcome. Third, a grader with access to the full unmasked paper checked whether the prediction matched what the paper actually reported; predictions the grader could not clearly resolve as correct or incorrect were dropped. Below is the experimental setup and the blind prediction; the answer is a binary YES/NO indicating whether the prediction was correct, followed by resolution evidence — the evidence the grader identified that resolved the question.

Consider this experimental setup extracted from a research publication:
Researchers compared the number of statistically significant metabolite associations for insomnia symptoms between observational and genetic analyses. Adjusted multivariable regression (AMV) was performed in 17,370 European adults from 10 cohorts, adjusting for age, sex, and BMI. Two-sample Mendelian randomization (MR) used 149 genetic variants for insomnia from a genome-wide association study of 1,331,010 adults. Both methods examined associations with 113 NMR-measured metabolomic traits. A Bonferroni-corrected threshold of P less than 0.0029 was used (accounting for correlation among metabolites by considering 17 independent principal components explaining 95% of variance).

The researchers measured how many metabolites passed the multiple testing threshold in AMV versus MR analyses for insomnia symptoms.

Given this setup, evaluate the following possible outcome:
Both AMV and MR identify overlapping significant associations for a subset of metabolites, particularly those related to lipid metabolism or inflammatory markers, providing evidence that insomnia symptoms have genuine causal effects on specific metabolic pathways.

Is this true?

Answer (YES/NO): YES